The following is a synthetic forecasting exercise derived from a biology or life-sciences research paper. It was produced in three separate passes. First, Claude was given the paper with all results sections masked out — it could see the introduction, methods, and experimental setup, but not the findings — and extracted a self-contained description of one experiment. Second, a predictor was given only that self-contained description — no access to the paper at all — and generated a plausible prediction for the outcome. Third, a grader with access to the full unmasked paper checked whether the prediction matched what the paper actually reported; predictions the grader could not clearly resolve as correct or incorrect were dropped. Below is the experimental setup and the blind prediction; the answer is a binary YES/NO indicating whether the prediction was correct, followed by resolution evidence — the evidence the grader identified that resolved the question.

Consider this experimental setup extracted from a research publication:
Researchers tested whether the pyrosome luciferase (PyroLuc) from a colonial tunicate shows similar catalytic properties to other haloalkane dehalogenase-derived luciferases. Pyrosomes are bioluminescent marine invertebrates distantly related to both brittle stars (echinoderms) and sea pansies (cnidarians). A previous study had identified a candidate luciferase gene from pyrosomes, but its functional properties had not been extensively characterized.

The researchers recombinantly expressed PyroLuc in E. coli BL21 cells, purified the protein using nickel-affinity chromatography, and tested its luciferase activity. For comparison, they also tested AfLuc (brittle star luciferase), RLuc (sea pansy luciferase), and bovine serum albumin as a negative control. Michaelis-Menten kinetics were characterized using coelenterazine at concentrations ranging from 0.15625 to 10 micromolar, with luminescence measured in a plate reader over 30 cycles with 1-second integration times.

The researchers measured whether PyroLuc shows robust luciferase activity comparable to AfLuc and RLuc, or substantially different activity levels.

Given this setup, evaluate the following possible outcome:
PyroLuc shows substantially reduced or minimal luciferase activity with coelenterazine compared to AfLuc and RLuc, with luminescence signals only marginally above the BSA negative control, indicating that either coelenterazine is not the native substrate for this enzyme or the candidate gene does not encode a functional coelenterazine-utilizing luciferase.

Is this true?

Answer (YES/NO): YES